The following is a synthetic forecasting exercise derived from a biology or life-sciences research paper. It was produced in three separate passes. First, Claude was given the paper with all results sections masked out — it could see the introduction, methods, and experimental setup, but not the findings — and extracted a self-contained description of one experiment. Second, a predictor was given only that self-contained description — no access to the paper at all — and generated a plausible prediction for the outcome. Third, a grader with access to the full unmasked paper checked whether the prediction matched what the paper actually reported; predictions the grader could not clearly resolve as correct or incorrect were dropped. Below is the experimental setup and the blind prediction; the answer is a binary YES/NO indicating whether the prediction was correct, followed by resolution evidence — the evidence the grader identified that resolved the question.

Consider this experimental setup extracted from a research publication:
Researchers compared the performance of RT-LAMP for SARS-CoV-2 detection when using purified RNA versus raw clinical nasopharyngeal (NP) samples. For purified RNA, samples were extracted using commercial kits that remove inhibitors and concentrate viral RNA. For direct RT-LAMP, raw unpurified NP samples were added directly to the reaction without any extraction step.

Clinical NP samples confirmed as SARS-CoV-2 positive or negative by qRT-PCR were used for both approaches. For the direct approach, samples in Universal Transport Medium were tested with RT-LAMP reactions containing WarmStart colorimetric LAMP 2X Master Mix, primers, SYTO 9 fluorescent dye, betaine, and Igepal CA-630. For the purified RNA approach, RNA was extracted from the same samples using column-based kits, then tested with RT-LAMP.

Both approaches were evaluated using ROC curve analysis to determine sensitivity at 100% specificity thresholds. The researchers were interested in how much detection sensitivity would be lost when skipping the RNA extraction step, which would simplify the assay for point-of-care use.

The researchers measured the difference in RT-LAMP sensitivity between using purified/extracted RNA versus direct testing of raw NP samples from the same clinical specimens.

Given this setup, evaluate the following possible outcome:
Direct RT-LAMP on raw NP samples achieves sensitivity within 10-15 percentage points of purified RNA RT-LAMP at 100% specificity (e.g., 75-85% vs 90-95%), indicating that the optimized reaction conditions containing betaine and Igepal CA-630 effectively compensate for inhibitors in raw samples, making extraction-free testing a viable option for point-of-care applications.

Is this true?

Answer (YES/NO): NO